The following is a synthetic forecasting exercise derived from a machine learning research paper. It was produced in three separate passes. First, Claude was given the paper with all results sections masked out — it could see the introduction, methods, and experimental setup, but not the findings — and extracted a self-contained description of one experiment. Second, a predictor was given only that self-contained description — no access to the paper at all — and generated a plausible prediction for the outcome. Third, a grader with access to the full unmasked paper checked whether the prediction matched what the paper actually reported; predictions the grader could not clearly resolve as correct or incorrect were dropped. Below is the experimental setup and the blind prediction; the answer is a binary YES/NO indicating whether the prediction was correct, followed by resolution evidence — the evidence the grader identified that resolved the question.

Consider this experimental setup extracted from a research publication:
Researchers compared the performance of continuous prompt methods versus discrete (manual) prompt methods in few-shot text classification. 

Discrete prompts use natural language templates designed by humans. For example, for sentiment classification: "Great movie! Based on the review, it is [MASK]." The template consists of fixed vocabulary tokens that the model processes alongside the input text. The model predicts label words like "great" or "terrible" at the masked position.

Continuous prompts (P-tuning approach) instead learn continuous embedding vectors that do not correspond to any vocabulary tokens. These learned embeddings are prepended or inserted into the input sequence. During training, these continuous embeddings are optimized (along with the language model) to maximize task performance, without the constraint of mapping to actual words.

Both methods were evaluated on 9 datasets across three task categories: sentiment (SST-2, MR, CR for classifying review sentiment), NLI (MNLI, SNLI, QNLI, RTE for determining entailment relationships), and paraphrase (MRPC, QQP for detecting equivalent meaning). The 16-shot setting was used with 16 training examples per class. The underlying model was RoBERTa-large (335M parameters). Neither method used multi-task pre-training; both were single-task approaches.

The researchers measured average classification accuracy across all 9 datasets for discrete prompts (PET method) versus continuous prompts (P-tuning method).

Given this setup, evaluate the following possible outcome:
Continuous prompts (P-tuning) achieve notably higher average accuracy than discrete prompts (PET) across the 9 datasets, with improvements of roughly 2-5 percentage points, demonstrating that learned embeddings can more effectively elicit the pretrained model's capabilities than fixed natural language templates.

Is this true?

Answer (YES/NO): YES